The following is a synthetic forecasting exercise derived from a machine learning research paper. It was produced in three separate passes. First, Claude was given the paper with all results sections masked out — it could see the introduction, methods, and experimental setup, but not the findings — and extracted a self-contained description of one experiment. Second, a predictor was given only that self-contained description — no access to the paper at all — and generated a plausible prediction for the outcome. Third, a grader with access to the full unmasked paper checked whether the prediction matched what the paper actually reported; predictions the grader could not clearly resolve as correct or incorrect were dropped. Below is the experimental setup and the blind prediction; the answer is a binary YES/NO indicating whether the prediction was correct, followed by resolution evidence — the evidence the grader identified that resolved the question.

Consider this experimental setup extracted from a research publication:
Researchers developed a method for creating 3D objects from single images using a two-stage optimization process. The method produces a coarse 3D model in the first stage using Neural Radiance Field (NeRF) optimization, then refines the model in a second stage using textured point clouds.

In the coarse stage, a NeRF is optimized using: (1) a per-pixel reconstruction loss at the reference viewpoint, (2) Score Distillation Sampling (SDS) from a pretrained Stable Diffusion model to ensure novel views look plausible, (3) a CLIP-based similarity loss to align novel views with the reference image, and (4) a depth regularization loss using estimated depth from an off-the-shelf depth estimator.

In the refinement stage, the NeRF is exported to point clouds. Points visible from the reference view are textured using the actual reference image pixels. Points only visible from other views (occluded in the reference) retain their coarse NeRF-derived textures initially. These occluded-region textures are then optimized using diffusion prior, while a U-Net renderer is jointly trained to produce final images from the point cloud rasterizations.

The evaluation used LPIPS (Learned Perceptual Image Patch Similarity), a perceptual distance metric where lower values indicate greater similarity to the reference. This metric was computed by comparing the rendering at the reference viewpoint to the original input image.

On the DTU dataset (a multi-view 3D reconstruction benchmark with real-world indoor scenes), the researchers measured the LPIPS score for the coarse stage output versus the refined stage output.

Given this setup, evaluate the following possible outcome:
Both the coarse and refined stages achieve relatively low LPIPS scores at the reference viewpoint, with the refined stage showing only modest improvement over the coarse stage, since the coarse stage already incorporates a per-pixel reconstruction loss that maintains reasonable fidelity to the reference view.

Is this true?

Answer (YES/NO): NO